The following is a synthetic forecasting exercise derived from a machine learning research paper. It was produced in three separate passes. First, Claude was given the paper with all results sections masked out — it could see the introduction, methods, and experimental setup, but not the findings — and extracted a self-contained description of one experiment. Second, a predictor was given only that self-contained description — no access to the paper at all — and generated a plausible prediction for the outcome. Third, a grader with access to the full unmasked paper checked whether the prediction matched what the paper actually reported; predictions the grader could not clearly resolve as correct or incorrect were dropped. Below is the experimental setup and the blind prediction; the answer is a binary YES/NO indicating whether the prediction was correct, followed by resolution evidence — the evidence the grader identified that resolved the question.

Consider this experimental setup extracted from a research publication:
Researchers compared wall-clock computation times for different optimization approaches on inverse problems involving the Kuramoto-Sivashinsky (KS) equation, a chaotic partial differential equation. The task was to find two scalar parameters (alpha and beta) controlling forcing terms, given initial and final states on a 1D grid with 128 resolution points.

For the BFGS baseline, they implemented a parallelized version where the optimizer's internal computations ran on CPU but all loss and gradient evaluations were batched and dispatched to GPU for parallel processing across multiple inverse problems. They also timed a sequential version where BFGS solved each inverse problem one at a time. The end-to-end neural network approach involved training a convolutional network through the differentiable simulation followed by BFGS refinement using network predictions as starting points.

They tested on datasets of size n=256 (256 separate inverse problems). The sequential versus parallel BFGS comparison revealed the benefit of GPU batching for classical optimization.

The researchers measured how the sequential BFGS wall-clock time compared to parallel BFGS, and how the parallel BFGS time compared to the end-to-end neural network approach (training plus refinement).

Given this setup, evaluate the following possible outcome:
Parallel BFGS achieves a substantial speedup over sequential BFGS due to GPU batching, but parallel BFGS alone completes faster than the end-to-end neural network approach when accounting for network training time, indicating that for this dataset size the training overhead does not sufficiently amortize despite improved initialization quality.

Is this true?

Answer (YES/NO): YES